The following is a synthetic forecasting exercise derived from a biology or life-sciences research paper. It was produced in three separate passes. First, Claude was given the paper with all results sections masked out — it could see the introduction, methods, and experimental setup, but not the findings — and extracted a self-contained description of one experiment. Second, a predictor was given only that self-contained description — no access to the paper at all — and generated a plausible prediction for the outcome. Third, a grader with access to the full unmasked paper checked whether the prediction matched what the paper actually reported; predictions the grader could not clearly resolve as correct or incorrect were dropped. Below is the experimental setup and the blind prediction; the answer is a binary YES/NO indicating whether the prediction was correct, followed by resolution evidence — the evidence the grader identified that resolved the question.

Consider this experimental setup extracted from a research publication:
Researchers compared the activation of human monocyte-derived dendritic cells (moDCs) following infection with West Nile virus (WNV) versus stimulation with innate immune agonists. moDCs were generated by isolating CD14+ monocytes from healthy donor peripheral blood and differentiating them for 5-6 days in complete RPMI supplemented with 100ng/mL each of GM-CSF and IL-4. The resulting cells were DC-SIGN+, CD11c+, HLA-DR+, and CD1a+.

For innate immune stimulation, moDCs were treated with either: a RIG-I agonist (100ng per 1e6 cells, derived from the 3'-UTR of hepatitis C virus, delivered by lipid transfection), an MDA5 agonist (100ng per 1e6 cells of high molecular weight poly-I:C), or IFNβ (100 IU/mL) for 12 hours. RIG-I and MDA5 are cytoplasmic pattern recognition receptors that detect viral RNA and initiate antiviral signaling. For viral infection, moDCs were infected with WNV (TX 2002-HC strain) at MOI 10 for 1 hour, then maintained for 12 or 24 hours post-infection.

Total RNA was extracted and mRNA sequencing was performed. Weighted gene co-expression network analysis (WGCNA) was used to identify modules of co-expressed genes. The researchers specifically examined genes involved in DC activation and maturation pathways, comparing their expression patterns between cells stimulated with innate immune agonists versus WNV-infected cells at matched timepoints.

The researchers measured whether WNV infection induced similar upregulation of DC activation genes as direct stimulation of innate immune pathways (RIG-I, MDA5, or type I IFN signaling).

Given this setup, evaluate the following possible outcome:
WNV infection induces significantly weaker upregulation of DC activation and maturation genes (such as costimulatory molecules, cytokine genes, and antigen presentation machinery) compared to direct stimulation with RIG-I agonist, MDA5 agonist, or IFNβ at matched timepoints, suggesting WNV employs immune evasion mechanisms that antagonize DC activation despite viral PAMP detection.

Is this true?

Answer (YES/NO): YES